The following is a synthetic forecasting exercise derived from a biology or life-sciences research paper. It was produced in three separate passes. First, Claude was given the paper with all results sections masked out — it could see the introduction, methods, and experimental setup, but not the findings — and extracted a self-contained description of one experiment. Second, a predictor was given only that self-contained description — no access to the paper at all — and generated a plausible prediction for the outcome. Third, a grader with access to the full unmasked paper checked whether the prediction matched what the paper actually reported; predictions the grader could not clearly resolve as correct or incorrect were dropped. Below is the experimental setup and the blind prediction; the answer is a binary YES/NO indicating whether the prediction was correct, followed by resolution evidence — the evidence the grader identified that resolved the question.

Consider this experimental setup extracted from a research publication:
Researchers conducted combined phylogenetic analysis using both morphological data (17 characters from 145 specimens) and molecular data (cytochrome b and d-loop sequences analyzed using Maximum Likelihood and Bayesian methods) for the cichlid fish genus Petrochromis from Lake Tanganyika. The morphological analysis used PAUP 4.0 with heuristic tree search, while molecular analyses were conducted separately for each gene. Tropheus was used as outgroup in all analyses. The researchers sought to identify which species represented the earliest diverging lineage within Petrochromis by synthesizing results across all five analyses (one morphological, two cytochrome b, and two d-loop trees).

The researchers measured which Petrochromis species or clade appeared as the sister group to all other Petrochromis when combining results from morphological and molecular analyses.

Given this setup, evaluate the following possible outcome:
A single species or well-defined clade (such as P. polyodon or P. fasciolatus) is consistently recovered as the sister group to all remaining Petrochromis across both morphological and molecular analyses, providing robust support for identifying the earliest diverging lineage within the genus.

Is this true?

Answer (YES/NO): NO